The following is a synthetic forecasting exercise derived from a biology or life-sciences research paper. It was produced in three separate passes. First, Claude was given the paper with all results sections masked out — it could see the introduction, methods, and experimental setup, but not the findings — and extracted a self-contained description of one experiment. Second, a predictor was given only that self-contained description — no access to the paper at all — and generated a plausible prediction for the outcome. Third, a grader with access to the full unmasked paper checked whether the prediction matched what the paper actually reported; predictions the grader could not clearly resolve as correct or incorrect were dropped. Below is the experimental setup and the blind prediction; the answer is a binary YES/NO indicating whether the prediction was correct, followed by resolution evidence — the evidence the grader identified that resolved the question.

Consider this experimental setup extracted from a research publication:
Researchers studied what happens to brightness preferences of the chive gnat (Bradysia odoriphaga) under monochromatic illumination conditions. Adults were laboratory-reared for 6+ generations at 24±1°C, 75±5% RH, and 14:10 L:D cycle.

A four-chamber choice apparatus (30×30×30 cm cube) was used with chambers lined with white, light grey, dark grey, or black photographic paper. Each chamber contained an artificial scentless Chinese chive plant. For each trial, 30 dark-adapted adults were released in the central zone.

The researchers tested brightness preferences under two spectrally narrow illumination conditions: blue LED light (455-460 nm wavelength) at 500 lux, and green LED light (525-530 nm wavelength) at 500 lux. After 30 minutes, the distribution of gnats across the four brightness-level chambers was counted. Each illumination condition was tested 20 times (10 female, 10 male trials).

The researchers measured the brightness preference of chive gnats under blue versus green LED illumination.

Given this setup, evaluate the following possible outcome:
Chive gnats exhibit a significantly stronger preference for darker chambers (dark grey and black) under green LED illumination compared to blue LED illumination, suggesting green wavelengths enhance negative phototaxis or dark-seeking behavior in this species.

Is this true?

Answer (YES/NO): NO